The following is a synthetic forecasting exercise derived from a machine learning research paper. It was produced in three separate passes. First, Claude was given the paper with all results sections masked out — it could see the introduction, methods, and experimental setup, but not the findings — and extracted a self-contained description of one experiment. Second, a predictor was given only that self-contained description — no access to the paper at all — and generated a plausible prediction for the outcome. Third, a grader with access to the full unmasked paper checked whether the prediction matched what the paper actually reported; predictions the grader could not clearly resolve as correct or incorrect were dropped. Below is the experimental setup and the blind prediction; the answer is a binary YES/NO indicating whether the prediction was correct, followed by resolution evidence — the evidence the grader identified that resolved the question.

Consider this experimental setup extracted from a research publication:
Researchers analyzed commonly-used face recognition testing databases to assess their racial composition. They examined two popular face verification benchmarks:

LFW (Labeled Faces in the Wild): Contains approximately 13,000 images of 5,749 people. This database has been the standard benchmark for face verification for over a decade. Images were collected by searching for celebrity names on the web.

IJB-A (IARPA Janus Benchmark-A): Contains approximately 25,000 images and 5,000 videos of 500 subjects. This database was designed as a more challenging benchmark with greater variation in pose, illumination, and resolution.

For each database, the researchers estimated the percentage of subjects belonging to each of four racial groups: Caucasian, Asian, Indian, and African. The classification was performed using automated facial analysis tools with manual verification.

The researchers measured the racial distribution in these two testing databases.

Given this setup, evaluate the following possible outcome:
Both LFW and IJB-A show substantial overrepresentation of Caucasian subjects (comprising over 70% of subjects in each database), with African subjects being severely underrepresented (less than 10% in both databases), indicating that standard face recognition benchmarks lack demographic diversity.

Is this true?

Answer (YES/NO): NO